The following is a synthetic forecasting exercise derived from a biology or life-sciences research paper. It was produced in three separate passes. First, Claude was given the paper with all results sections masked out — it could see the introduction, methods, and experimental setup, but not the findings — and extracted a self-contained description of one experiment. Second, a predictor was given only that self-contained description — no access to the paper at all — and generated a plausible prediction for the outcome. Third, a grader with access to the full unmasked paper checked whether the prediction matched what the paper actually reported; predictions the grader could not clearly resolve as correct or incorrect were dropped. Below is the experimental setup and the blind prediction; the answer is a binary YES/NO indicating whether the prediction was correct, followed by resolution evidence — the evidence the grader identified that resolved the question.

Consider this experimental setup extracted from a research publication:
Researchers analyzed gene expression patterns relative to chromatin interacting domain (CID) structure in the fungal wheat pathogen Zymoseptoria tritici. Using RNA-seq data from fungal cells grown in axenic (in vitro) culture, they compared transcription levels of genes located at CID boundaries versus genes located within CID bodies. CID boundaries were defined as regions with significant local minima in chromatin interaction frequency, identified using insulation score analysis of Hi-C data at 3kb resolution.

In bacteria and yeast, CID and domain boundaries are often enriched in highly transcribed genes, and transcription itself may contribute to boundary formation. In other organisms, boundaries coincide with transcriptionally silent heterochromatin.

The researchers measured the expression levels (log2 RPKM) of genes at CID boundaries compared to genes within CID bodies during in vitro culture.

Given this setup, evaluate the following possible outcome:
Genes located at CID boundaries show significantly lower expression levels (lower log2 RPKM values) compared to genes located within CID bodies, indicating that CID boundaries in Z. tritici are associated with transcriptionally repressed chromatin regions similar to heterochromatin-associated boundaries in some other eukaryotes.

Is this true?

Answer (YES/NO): NO